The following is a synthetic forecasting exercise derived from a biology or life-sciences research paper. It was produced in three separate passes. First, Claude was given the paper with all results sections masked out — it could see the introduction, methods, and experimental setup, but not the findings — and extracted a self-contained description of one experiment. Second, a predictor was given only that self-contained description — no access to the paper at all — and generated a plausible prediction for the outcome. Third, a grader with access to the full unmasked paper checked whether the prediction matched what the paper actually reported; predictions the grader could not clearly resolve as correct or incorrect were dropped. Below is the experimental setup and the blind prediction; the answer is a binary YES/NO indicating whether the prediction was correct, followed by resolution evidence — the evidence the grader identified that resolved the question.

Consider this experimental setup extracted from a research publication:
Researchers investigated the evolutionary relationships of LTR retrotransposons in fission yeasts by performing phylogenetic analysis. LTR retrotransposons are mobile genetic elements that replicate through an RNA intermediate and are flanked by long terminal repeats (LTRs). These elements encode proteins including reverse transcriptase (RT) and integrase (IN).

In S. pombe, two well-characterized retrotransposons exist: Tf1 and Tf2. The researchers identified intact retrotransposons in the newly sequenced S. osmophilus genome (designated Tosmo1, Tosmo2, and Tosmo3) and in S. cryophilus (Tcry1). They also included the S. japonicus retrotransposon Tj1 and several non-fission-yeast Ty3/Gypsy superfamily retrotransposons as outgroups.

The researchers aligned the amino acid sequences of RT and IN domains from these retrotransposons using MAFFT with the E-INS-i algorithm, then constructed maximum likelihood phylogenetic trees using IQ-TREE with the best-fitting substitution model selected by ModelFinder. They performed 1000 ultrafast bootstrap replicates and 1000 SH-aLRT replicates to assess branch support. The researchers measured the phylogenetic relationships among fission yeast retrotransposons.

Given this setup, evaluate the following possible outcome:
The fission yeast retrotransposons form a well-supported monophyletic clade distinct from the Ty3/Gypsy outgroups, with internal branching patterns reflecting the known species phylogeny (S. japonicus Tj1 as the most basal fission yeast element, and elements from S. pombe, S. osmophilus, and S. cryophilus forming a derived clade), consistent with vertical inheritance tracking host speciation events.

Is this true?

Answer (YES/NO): NO